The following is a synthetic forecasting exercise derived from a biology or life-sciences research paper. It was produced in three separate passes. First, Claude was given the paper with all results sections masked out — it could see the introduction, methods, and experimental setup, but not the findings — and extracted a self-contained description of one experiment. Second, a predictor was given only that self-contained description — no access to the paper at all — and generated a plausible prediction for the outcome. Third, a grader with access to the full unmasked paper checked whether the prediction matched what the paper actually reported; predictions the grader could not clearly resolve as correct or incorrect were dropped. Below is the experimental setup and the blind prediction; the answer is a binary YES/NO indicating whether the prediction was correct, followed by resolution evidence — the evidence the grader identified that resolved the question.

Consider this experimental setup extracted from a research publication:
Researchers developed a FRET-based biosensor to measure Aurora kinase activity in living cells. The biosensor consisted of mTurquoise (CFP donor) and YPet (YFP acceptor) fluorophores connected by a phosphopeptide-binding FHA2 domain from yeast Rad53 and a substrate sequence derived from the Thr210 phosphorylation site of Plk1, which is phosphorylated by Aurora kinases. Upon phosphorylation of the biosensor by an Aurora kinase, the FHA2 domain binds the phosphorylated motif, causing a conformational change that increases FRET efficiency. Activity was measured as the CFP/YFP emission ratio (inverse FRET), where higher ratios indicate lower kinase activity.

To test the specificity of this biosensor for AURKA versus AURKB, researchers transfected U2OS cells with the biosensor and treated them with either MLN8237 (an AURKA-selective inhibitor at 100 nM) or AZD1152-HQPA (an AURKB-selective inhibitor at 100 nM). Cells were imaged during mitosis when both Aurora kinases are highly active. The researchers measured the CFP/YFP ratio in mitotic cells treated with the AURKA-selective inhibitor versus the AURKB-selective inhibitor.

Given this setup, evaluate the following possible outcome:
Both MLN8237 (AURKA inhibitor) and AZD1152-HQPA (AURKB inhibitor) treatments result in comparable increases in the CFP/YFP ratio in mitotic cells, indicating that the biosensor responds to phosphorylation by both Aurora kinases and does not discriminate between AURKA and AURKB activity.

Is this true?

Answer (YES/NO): NO